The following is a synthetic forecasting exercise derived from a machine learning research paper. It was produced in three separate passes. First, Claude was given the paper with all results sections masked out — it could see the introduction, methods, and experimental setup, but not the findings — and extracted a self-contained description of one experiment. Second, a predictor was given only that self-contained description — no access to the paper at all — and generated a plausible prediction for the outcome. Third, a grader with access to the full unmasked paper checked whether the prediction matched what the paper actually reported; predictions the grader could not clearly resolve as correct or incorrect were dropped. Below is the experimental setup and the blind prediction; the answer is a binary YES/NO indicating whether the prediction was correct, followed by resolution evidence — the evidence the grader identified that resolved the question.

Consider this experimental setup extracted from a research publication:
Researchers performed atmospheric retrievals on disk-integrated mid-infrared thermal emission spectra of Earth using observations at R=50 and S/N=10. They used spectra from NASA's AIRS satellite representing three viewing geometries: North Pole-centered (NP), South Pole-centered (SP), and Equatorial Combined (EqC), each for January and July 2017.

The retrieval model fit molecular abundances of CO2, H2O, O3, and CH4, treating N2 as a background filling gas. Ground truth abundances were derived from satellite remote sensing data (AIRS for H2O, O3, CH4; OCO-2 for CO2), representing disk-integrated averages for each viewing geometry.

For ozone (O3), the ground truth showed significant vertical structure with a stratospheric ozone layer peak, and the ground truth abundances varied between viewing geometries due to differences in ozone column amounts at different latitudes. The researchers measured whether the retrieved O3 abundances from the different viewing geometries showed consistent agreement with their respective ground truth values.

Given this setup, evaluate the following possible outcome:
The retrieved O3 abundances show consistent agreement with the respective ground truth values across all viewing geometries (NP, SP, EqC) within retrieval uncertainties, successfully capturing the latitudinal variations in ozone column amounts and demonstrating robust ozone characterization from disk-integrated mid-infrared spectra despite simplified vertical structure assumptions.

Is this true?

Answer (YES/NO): NO